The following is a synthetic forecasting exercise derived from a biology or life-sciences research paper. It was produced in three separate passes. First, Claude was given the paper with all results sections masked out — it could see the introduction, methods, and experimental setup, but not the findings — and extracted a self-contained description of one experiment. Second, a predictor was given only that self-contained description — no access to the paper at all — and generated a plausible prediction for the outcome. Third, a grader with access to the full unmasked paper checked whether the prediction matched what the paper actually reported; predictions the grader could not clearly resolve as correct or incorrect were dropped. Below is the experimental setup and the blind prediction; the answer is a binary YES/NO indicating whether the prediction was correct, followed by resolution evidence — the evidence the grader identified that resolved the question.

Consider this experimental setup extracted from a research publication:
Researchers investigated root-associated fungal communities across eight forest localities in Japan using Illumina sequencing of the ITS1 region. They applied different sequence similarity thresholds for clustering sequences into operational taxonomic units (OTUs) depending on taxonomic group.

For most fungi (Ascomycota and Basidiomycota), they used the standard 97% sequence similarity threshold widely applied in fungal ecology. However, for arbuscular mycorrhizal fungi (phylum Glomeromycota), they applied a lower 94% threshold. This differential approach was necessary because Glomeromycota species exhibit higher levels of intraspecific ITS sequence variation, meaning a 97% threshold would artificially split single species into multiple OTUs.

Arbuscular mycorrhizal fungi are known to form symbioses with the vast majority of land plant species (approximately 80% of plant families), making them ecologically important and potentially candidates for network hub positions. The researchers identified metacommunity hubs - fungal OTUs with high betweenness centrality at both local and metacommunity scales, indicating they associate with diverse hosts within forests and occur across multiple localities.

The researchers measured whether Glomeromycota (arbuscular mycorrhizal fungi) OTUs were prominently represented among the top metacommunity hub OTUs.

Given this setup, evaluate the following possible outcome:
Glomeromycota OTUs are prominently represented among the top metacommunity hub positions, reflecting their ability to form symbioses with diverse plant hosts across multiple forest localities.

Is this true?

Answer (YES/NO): NO